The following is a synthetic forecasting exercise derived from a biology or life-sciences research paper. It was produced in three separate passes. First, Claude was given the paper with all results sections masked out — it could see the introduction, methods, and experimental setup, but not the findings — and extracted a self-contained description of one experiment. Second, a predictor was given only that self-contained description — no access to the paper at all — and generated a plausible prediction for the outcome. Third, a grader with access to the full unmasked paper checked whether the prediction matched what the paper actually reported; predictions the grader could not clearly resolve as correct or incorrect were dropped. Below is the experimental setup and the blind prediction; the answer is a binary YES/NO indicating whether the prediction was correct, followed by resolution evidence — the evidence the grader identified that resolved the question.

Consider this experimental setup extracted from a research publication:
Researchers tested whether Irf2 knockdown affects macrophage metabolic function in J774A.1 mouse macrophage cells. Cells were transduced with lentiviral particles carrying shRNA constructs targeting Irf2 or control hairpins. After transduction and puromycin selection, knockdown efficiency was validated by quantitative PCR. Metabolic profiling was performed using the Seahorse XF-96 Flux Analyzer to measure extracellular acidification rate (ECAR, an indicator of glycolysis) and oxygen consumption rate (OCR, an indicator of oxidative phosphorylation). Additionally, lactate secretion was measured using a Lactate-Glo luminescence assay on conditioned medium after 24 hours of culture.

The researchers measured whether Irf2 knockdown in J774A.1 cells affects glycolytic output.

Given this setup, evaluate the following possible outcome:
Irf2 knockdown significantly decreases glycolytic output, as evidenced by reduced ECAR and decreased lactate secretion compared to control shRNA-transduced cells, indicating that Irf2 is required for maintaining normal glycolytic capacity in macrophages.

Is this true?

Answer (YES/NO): NO